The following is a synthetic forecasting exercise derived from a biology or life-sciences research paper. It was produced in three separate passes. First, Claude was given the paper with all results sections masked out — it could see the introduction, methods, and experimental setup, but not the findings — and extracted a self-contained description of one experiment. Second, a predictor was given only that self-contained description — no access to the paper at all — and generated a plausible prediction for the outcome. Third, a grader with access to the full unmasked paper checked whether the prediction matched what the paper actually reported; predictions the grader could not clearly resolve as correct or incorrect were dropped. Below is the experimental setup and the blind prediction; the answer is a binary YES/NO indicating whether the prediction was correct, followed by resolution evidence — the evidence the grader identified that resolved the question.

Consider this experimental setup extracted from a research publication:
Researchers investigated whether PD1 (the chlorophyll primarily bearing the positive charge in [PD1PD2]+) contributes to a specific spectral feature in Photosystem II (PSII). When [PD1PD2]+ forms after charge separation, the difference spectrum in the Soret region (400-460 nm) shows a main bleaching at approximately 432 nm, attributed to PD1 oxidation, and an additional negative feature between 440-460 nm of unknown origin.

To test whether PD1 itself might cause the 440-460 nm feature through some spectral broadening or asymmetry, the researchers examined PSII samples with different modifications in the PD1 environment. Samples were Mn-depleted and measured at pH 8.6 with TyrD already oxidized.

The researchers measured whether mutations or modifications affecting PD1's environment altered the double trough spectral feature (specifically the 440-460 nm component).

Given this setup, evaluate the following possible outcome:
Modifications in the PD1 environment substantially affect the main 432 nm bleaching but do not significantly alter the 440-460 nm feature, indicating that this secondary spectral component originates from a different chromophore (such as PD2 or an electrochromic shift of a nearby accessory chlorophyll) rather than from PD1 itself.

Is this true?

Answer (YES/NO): YES